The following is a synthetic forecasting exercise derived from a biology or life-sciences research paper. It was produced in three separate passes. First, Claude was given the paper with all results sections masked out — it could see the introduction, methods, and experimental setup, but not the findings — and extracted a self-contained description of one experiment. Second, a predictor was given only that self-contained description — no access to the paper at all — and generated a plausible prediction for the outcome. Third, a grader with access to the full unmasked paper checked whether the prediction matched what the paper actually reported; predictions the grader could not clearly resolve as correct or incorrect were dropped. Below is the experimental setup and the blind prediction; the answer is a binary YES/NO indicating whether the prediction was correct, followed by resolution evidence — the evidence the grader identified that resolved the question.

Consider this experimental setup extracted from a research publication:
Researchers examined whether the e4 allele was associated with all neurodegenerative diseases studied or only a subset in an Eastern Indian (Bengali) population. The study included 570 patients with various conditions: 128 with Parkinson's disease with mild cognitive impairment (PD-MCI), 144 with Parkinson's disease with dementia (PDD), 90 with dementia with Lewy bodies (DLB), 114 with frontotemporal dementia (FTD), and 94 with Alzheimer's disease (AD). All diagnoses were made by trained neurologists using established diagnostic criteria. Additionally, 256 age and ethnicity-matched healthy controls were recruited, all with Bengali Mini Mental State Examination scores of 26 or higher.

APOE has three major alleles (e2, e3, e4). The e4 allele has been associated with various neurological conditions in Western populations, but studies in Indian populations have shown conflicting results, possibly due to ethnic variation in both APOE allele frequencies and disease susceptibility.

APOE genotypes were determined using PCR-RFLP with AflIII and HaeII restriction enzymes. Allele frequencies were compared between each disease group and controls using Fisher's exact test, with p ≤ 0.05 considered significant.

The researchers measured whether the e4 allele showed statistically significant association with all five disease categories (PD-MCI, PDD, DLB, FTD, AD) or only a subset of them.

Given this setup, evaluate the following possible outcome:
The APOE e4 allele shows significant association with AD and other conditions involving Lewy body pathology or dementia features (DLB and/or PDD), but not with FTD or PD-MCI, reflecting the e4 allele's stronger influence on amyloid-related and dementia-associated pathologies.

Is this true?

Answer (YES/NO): NO